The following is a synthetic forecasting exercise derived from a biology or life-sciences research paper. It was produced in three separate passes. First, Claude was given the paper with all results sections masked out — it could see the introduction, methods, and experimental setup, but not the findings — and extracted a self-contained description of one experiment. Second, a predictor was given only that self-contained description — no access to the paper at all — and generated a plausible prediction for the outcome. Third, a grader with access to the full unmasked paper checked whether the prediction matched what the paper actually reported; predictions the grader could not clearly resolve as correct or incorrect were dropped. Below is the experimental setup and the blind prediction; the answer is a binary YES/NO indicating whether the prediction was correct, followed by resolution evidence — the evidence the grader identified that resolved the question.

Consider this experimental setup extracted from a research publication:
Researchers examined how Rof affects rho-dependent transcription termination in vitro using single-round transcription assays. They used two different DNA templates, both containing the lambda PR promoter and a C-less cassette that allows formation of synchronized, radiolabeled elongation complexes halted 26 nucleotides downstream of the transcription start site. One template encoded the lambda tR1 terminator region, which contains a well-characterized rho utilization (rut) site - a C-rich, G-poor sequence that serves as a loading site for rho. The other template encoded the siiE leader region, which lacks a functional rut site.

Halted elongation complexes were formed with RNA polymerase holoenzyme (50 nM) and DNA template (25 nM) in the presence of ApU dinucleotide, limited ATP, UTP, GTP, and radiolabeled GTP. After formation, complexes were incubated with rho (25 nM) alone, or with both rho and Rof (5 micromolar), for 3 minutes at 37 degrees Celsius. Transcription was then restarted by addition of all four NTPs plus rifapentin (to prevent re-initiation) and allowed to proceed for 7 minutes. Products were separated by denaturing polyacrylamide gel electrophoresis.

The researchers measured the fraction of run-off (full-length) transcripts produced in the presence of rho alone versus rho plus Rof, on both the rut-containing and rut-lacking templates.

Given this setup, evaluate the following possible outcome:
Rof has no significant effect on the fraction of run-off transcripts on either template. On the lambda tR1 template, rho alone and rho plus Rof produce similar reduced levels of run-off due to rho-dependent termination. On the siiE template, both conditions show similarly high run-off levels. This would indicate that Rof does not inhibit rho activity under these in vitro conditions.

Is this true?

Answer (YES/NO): NO